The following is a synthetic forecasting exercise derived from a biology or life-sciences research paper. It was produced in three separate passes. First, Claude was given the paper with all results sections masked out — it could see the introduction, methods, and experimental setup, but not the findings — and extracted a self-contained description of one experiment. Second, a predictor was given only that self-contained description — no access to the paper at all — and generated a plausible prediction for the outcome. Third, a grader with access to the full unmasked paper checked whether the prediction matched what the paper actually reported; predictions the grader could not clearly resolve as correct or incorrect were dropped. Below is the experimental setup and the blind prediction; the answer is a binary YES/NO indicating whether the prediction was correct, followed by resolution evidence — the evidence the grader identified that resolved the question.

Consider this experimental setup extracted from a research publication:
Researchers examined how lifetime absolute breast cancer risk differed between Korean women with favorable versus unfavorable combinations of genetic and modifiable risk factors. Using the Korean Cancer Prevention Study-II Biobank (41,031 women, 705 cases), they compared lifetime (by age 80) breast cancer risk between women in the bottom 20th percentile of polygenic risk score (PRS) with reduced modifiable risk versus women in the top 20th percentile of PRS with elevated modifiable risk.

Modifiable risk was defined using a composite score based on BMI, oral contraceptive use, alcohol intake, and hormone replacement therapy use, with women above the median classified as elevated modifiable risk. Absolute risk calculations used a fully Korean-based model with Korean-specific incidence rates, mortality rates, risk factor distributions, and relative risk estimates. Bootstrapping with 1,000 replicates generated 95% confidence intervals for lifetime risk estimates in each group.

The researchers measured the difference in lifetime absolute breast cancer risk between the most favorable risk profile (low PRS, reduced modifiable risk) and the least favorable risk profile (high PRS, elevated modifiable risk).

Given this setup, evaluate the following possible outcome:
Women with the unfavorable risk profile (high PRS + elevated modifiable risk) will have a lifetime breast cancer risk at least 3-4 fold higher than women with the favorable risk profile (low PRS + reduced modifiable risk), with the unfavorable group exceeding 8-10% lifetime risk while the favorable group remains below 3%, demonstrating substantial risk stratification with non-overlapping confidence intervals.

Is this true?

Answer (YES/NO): NO